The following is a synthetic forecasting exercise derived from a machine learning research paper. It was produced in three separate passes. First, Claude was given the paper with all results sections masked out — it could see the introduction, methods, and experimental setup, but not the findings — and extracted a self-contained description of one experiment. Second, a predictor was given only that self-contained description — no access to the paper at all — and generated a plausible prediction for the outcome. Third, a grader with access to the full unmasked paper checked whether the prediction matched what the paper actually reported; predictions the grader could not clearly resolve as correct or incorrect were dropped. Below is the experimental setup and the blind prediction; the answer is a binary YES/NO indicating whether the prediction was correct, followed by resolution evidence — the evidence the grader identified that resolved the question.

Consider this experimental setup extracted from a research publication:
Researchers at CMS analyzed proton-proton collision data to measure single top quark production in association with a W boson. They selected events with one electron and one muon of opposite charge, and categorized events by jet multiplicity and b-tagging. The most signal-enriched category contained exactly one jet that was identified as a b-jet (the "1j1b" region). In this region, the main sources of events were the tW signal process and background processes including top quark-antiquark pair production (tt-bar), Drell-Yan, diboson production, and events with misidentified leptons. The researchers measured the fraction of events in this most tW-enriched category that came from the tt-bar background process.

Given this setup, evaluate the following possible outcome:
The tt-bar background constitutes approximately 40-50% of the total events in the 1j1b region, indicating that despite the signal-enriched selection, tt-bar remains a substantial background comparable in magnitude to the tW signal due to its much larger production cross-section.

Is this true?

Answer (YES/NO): NO